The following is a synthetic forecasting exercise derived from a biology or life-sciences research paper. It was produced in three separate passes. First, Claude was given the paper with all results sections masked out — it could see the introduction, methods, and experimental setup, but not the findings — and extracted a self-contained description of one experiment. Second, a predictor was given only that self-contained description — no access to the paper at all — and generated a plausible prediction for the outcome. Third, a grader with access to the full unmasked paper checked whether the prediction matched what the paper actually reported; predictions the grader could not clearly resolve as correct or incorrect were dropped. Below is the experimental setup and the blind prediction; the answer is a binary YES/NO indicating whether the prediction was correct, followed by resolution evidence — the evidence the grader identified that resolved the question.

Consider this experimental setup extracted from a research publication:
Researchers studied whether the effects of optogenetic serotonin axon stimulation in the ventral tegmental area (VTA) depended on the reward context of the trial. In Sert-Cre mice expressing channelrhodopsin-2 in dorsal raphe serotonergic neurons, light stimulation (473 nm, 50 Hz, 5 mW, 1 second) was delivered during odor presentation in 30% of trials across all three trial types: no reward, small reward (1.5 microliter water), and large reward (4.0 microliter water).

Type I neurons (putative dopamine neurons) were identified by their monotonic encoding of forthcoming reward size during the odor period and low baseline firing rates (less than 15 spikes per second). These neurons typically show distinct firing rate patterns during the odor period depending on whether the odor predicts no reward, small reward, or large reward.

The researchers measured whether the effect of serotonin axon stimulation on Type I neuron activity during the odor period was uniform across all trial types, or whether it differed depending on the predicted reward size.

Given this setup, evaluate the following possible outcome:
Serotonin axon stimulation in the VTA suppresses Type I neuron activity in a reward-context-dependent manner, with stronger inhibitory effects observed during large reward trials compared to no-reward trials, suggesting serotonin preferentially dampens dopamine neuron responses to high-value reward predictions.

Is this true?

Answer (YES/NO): NO